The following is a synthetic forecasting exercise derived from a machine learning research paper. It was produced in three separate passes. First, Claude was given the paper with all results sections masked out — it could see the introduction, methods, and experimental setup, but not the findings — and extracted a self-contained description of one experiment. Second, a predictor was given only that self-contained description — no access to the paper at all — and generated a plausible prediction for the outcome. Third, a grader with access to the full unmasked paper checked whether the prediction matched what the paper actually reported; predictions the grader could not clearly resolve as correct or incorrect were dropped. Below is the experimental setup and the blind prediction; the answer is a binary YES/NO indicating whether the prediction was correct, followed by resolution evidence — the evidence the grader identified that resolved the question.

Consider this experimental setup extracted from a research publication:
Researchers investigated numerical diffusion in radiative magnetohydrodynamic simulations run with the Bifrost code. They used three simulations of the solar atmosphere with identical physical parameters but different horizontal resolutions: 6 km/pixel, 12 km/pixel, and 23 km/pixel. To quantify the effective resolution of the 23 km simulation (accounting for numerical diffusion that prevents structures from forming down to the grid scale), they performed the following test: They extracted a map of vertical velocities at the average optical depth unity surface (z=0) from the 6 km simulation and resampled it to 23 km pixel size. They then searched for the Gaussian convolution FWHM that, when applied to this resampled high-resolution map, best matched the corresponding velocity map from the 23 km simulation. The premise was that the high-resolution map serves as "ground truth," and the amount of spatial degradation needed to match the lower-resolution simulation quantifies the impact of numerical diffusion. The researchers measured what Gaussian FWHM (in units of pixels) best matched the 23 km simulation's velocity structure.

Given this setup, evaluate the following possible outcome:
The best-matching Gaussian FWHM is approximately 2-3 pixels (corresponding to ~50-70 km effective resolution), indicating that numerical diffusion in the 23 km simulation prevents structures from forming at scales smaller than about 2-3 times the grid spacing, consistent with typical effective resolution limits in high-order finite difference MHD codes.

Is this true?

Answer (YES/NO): NO